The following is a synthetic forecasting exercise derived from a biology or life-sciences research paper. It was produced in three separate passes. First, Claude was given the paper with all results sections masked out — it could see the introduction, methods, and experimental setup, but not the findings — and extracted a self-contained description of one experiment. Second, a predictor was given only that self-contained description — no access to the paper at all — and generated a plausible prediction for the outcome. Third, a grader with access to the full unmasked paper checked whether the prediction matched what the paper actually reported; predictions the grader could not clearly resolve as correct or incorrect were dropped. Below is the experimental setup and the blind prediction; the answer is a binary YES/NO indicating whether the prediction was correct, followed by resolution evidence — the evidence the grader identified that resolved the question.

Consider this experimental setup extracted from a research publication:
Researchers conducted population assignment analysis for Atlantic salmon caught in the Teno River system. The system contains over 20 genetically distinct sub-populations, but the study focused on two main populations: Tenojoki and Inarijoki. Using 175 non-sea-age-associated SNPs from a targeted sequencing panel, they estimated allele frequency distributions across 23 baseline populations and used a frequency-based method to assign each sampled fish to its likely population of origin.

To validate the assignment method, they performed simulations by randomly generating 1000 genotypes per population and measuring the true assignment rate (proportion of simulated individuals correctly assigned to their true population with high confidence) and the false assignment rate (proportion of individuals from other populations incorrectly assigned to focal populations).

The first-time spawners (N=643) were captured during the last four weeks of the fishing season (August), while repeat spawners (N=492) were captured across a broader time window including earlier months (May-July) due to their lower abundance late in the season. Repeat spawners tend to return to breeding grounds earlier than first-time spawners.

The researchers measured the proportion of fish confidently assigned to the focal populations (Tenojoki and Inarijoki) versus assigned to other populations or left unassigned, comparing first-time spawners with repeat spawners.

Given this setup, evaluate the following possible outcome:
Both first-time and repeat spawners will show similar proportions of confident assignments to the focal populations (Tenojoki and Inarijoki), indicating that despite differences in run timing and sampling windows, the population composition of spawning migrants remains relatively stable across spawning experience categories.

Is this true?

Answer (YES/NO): NO